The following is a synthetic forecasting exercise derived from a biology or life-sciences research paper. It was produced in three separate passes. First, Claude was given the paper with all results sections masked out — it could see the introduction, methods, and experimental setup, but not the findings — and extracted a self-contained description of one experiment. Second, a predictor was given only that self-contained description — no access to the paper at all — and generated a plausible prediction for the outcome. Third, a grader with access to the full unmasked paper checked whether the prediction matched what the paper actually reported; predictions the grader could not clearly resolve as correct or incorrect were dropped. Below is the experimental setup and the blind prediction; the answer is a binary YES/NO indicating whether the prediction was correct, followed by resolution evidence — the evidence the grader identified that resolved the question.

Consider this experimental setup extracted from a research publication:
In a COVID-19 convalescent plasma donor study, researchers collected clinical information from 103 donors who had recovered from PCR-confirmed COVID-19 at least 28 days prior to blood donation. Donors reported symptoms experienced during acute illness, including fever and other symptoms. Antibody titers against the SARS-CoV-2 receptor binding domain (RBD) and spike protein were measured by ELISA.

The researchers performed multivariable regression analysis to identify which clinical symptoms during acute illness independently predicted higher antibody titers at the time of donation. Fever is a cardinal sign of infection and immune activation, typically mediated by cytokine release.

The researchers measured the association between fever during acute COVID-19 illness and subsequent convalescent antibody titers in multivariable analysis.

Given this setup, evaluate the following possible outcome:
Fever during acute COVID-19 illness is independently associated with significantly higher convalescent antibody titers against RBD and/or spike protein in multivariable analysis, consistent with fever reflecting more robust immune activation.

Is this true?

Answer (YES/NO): YES